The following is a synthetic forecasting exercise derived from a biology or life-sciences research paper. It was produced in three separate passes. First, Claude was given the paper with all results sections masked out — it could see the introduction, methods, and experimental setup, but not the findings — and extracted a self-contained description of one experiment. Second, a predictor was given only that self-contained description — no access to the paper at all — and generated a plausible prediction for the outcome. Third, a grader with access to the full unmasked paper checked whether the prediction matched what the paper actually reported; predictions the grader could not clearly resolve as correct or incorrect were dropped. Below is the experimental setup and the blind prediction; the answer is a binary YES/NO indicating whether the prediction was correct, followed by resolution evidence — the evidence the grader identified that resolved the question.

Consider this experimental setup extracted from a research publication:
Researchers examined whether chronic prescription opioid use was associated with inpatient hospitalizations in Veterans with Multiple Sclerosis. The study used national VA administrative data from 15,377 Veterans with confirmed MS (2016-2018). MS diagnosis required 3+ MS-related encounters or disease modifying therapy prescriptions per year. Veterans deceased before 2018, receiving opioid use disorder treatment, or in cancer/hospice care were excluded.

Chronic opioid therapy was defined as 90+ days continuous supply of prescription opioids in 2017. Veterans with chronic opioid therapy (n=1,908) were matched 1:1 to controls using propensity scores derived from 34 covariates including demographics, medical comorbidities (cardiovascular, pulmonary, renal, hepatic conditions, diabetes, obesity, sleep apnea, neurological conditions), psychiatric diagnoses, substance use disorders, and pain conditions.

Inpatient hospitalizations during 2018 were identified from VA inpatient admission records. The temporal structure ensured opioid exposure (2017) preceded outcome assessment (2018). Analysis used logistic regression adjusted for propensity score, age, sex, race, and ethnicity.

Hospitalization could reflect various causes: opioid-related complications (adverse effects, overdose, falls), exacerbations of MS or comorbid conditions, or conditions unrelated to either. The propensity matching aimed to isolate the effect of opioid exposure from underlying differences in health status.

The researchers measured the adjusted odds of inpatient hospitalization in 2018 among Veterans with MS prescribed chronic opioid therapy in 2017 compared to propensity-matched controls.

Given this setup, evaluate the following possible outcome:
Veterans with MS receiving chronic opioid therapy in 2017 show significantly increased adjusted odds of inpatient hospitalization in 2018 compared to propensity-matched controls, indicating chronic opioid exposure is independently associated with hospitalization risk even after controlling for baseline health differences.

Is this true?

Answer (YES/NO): YES